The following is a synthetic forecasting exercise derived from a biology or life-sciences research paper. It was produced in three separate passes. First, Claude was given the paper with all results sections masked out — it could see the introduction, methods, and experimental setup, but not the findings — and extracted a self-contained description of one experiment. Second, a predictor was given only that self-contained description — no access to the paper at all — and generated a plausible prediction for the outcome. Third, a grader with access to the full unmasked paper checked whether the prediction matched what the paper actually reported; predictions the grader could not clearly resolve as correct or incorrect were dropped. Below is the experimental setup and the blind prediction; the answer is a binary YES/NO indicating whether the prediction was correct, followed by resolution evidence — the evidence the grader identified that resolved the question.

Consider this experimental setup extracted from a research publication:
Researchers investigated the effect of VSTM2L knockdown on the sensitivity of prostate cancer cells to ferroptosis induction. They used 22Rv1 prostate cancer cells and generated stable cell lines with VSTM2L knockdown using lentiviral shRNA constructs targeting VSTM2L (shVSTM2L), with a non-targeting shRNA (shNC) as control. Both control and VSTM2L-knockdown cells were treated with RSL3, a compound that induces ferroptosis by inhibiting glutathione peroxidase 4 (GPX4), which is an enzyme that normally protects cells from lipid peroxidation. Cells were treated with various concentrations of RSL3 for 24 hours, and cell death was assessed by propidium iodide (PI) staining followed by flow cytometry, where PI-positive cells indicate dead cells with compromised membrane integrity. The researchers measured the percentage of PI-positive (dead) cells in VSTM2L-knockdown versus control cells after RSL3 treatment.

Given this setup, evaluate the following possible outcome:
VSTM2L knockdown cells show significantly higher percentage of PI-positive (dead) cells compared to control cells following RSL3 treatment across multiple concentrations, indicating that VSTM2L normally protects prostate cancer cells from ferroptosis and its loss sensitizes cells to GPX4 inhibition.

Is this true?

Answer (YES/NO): YES